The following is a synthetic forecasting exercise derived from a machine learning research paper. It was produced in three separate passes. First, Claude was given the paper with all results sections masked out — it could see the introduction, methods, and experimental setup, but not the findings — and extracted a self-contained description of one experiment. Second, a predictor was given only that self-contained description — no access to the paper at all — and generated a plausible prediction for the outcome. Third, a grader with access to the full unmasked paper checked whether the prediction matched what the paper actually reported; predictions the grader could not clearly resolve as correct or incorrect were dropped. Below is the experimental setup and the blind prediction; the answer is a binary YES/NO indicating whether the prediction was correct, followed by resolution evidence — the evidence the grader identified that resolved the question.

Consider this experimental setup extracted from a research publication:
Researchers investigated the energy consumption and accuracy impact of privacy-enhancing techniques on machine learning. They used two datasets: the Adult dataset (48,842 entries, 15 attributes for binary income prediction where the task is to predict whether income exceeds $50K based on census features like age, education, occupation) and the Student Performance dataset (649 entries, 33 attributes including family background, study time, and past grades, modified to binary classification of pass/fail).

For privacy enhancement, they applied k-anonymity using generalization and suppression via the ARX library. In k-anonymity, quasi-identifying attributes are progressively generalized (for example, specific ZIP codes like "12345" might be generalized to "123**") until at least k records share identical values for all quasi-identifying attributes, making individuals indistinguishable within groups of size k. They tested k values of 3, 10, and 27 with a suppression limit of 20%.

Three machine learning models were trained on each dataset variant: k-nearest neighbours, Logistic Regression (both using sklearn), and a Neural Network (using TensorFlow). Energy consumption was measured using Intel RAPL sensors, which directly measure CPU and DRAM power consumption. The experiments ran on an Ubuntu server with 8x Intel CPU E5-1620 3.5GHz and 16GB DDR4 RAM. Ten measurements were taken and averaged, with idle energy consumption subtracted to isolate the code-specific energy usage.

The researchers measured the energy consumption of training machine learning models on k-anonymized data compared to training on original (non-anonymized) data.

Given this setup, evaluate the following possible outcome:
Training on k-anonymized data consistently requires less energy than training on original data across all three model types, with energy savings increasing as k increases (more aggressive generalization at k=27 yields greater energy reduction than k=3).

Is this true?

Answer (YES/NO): YES